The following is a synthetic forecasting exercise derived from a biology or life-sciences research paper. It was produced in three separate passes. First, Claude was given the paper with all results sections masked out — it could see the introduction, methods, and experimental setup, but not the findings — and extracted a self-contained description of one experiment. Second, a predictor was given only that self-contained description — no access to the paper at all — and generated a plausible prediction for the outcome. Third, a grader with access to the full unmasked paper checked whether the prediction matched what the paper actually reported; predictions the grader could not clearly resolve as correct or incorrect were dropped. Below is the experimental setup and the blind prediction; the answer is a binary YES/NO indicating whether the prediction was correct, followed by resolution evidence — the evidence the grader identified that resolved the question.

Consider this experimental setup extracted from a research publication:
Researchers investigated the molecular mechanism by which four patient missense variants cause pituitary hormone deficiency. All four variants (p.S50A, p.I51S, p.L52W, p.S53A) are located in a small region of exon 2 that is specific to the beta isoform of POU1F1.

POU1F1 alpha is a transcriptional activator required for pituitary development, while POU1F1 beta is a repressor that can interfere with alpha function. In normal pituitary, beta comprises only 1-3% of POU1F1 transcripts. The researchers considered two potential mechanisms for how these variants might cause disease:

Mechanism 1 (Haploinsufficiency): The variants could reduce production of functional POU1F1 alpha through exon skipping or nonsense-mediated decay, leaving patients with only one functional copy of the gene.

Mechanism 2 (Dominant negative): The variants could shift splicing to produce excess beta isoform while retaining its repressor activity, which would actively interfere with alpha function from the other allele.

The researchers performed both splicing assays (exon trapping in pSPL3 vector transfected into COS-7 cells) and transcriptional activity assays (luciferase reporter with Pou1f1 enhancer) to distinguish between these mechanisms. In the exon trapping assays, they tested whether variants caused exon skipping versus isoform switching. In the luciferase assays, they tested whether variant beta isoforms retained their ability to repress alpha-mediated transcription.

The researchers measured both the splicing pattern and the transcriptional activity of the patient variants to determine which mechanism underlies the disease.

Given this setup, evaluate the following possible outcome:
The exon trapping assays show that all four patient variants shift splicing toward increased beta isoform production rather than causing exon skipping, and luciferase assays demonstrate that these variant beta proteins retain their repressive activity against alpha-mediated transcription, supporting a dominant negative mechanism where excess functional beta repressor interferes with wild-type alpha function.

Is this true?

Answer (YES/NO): YES